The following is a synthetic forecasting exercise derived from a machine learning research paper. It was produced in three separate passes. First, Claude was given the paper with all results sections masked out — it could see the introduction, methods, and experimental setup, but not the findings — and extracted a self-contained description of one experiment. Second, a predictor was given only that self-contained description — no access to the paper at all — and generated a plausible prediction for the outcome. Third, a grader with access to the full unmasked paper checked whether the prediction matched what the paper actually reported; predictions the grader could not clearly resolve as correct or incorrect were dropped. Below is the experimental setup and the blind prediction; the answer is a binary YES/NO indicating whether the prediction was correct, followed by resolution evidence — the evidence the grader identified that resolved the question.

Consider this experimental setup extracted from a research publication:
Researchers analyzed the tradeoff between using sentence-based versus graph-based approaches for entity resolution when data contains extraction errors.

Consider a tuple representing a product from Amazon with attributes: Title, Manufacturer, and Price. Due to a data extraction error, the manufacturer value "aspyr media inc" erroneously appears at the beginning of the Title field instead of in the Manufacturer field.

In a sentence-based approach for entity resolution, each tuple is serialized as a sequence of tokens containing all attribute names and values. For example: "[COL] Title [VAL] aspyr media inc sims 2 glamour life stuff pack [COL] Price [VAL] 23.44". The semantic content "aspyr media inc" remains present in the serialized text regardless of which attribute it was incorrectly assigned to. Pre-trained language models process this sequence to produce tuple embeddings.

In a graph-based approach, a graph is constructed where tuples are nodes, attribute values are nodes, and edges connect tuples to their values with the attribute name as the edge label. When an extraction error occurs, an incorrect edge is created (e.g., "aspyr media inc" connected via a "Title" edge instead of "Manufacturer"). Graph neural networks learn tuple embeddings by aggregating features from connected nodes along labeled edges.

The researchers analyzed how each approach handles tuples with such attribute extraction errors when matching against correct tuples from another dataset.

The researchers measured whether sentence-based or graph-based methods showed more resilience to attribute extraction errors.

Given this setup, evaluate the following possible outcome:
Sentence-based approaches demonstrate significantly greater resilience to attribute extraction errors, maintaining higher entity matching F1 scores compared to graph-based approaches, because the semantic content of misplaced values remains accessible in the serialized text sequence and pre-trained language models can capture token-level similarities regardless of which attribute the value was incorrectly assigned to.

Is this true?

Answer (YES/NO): YES